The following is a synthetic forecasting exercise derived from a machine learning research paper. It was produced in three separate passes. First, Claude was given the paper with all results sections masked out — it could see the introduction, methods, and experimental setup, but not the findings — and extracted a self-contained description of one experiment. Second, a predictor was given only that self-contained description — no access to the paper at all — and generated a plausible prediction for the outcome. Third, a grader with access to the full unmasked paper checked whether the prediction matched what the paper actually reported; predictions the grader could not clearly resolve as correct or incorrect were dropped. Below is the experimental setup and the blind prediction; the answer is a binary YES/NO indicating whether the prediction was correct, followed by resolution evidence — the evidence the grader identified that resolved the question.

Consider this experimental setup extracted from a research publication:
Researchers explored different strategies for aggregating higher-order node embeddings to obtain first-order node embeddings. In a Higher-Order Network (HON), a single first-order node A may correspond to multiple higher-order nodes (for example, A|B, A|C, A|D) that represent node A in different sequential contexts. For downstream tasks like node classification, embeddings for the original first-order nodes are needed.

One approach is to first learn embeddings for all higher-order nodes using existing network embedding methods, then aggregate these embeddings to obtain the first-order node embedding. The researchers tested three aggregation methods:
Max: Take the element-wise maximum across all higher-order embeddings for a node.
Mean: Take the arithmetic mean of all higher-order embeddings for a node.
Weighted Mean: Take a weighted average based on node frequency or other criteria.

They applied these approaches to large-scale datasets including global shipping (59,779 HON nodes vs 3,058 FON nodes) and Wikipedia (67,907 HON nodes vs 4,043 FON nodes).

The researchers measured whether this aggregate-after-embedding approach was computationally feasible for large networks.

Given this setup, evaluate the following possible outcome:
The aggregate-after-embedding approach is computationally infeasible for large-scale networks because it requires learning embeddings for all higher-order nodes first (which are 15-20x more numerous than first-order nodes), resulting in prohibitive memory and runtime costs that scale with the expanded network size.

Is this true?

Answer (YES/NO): YES